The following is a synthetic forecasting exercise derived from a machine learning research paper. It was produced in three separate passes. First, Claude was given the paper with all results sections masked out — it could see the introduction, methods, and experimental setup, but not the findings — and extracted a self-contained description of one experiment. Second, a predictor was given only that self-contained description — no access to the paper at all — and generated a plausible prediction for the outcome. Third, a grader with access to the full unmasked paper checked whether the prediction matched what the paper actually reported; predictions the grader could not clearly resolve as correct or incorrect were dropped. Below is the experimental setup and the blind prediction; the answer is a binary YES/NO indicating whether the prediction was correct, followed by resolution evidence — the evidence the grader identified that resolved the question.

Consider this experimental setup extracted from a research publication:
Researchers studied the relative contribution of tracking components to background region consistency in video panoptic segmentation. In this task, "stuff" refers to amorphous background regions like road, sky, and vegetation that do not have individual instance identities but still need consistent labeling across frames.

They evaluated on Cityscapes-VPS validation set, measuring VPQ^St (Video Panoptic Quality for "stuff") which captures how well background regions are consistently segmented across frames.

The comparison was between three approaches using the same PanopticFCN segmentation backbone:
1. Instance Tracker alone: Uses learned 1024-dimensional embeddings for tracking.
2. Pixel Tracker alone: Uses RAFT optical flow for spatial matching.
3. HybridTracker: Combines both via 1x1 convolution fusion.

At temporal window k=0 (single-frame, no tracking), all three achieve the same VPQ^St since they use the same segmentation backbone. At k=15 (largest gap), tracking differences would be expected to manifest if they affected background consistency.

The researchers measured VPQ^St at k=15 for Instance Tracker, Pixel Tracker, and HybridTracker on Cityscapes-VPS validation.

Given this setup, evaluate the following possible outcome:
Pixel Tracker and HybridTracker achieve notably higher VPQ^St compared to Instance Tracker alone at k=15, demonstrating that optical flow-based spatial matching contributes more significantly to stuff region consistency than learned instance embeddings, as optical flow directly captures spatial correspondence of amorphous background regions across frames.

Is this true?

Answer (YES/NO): NO